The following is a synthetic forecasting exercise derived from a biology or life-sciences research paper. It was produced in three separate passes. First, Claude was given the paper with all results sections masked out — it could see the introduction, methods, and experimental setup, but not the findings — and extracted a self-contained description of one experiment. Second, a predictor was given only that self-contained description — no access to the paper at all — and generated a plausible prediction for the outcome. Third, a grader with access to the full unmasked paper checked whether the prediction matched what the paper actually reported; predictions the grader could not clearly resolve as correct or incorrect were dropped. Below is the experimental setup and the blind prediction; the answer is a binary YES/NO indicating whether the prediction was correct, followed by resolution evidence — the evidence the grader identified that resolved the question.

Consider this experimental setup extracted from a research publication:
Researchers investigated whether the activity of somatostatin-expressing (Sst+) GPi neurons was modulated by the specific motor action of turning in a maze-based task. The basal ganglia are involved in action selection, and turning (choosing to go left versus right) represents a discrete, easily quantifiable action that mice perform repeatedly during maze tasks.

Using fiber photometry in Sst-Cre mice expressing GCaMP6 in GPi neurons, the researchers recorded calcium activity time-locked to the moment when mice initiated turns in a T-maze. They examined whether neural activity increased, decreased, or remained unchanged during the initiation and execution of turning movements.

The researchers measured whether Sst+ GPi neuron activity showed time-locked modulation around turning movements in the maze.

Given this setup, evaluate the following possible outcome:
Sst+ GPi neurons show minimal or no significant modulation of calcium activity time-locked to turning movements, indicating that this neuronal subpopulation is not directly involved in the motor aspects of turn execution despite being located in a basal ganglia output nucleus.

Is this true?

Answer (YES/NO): NO